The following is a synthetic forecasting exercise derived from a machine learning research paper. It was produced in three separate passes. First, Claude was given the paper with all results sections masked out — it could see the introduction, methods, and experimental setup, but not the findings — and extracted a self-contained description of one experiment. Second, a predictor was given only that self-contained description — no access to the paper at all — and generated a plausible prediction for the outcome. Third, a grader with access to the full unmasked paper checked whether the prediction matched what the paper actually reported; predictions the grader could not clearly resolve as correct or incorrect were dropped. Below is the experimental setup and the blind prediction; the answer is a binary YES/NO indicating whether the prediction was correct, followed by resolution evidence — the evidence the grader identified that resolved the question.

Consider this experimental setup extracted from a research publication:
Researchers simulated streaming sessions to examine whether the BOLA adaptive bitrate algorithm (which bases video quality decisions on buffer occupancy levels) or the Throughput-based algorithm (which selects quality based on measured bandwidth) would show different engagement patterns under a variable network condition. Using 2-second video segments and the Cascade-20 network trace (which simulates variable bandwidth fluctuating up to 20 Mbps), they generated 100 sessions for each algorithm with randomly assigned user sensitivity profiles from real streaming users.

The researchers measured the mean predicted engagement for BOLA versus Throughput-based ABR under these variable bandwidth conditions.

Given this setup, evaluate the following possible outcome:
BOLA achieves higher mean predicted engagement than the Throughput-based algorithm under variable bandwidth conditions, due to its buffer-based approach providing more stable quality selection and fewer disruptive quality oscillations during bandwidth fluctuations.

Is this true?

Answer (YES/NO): YES